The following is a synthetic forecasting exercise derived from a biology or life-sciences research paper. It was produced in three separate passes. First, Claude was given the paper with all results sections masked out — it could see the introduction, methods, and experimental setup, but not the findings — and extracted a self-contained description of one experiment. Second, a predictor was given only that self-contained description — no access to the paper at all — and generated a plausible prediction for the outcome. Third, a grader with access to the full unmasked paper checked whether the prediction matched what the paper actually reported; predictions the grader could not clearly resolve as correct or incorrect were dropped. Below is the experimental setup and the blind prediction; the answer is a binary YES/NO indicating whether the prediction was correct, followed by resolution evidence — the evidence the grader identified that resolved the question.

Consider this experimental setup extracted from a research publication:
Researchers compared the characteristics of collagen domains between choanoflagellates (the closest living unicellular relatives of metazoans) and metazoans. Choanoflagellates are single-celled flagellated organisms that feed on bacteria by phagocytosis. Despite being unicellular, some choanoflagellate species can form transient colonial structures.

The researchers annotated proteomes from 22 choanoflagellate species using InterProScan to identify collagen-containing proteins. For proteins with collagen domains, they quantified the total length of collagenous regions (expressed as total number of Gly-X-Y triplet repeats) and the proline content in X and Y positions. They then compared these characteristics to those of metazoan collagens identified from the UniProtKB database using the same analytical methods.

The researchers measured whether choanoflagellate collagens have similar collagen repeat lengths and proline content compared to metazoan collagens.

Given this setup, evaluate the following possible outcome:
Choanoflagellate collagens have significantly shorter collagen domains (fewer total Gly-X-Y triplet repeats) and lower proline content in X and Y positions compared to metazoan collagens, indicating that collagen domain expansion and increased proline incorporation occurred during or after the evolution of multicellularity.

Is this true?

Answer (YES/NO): NO